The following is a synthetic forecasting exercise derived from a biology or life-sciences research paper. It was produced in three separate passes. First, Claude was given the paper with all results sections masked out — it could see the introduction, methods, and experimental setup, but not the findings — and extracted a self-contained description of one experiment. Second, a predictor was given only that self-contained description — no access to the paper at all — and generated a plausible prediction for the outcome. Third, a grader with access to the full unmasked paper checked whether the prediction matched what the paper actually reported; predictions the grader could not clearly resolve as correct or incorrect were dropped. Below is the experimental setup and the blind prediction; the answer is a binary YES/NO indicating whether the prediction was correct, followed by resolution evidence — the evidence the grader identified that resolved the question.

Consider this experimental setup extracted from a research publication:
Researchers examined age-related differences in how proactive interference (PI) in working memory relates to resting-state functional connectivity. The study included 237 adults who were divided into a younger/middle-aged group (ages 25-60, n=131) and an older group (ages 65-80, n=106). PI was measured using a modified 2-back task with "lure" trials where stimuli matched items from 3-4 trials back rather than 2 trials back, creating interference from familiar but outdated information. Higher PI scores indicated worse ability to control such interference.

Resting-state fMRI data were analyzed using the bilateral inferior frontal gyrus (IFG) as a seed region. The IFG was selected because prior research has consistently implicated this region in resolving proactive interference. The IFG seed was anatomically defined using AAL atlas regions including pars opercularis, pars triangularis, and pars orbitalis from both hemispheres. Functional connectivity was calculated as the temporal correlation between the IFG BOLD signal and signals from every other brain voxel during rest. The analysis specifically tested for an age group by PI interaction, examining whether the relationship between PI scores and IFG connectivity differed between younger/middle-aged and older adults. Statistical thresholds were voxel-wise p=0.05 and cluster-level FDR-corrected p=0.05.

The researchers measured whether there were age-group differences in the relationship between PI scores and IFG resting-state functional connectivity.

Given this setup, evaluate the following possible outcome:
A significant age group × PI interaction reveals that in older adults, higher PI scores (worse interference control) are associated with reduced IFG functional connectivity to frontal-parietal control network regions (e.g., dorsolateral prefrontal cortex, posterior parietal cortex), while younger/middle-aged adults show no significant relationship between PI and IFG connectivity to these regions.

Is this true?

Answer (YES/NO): NO